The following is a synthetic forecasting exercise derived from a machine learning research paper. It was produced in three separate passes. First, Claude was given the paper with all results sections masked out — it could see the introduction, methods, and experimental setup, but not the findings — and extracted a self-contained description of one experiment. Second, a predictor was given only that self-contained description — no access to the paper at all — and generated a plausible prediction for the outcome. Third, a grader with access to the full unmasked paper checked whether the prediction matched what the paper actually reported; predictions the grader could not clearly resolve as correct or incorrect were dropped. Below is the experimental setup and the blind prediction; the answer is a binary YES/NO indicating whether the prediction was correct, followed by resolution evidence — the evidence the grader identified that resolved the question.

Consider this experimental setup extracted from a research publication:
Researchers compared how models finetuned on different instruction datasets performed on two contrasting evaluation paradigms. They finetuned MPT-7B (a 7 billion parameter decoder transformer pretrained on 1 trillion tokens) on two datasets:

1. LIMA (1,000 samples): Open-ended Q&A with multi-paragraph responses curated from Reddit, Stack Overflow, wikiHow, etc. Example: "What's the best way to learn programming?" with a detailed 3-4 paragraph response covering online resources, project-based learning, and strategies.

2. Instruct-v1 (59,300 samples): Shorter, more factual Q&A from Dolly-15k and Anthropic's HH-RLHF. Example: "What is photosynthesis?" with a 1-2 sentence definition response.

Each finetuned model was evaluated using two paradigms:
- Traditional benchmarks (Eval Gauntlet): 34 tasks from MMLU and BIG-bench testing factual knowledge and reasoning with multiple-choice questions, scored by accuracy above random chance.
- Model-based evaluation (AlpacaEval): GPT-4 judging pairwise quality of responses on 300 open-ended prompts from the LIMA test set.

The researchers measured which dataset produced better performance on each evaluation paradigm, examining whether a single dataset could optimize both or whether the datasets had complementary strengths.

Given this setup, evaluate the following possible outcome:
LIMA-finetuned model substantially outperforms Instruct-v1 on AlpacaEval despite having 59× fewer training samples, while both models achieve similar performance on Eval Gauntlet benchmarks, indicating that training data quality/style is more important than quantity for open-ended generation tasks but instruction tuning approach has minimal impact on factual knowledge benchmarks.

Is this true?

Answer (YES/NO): NO